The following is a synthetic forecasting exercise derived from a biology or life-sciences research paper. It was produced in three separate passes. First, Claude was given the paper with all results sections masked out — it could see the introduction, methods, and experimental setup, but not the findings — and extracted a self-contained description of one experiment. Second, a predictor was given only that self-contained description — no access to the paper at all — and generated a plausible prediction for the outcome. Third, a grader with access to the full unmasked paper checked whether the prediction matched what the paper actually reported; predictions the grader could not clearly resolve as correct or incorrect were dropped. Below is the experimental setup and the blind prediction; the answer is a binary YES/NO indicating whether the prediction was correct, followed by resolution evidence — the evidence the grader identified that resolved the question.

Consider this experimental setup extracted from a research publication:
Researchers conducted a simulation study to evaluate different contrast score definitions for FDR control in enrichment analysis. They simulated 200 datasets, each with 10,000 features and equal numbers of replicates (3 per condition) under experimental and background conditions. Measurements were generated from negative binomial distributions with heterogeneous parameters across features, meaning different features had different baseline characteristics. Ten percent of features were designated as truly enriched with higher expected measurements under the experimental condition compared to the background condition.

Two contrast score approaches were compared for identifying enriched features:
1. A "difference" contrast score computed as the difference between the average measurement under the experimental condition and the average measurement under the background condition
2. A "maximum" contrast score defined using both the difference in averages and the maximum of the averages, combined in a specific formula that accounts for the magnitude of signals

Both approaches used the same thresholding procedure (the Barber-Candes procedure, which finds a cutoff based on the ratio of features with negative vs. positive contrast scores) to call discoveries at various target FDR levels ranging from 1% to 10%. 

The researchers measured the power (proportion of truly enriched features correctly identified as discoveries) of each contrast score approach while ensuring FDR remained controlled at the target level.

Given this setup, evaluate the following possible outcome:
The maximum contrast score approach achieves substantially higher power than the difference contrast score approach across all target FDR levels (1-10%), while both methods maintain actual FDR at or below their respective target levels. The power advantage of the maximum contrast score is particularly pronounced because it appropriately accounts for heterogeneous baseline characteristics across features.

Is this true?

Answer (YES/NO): NO